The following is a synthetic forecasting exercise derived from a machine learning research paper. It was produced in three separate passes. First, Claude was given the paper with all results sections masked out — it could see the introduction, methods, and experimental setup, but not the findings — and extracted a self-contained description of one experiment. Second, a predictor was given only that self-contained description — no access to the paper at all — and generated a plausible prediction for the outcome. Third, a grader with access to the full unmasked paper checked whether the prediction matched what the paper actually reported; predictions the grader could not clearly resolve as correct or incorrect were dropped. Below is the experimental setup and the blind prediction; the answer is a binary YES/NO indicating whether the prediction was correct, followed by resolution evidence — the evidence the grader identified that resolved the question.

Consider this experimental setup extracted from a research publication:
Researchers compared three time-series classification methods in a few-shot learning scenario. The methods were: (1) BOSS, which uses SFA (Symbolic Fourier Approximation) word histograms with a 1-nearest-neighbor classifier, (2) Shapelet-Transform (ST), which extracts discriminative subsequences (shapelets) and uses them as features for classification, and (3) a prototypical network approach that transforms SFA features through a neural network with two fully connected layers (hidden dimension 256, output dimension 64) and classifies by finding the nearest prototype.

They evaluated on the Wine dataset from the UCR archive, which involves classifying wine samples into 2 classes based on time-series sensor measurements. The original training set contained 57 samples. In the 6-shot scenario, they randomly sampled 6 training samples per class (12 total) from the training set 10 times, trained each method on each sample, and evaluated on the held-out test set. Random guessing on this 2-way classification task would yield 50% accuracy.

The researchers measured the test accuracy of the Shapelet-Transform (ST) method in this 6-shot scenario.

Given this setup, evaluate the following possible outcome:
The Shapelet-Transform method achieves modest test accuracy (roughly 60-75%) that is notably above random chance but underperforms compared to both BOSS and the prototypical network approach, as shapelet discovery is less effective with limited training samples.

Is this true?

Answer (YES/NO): NO